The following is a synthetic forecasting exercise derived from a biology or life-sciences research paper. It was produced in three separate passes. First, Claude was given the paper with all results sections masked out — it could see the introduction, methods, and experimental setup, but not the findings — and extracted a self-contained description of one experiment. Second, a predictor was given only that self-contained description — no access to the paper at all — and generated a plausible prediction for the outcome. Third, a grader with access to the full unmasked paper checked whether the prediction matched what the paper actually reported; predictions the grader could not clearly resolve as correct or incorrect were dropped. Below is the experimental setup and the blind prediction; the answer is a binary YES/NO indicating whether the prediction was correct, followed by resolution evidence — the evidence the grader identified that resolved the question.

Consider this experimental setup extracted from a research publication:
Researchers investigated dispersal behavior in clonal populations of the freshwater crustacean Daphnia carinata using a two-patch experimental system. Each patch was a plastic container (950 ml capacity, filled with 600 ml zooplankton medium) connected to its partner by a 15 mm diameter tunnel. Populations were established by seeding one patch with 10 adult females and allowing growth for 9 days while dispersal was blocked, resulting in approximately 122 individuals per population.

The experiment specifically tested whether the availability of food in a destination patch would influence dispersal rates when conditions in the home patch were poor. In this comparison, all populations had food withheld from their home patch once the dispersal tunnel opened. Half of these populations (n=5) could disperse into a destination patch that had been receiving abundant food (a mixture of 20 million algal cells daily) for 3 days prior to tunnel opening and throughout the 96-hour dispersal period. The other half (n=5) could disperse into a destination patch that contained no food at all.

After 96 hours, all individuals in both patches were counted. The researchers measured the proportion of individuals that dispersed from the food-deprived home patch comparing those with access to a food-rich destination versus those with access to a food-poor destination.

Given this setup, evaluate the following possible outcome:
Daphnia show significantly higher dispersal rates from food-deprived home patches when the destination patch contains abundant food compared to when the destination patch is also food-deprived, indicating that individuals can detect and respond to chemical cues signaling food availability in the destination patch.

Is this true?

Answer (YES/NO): NO